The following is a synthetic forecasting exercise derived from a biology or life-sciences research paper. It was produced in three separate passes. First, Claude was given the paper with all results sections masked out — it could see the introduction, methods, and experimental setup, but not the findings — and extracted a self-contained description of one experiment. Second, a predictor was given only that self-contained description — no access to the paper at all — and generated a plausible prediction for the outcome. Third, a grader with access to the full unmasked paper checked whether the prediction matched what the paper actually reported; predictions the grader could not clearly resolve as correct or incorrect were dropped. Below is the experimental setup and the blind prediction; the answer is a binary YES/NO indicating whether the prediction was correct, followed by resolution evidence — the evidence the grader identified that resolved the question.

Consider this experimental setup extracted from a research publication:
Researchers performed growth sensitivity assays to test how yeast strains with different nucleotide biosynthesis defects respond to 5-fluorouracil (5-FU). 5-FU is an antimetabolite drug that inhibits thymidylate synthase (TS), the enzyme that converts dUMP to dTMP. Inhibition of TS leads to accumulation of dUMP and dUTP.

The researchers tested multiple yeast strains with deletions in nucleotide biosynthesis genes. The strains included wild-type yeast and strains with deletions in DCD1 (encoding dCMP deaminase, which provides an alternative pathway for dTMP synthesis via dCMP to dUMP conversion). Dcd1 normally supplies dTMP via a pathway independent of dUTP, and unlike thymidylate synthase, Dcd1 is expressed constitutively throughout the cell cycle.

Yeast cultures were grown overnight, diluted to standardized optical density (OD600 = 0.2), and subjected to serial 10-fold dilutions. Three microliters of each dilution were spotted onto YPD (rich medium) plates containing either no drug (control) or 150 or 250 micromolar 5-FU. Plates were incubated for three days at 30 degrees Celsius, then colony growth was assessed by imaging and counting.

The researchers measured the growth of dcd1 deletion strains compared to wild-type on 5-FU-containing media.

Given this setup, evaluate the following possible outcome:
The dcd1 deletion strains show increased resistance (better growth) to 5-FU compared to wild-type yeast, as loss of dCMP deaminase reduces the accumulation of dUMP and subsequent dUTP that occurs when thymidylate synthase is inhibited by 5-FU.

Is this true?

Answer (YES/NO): NO